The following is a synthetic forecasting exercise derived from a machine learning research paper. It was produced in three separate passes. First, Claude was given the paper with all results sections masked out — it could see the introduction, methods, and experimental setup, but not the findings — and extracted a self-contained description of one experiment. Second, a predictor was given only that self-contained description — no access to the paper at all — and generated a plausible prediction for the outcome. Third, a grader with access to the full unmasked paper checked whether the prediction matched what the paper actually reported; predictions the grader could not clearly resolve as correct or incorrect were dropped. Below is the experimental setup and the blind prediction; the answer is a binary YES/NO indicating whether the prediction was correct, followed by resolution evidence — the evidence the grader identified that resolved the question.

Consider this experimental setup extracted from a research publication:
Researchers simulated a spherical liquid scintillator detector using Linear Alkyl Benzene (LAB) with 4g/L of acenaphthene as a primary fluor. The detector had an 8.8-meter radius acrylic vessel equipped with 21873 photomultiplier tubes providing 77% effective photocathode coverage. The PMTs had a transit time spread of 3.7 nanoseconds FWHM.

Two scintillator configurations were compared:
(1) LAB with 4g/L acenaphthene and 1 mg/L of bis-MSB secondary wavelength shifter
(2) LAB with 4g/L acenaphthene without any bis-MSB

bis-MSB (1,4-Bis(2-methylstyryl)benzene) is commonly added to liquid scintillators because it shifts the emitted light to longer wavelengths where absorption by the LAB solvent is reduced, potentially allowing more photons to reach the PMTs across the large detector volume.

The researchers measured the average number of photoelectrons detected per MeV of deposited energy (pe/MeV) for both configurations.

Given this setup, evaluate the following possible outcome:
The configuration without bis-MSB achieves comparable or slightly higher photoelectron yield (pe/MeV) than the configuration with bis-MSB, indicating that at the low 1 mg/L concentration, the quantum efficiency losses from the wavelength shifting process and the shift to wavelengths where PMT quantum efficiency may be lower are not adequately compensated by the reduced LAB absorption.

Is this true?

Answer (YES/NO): NO